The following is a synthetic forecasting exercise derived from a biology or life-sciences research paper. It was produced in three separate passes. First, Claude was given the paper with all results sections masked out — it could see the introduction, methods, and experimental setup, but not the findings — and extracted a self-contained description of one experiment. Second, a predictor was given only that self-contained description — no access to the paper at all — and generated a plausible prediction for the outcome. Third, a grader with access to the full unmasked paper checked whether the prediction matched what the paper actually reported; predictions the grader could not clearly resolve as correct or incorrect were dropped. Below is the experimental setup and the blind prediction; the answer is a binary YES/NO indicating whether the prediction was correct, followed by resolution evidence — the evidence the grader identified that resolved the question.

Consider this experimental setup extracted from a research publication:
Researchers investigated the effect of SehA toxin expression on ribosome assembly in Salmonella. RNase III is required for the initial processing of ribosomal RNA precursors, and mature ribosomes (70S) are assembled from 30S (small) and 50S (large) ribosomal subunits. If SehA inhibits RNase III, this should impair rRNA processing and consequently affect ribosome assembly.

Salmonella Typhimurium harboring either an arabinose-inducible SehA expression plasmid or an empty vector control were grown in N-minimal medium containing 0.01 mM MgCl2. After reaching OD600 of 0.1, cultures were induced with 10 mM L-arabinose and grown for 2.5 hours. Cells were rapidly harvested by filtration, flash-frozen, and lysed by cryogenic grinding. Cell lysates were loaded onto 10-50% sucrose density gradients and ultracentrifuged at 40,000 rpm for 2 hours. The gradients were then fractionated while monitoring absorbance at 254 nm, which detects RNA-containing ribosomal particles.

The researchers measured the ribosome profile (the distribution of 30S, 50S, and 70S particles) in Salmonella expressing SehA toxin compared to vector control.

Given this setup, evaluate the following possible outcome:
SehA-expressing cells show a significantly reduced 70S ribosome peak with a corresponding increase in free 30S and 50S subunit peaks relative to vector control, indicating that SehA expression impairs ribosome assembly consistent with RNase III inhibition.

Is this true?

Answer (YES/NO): NO